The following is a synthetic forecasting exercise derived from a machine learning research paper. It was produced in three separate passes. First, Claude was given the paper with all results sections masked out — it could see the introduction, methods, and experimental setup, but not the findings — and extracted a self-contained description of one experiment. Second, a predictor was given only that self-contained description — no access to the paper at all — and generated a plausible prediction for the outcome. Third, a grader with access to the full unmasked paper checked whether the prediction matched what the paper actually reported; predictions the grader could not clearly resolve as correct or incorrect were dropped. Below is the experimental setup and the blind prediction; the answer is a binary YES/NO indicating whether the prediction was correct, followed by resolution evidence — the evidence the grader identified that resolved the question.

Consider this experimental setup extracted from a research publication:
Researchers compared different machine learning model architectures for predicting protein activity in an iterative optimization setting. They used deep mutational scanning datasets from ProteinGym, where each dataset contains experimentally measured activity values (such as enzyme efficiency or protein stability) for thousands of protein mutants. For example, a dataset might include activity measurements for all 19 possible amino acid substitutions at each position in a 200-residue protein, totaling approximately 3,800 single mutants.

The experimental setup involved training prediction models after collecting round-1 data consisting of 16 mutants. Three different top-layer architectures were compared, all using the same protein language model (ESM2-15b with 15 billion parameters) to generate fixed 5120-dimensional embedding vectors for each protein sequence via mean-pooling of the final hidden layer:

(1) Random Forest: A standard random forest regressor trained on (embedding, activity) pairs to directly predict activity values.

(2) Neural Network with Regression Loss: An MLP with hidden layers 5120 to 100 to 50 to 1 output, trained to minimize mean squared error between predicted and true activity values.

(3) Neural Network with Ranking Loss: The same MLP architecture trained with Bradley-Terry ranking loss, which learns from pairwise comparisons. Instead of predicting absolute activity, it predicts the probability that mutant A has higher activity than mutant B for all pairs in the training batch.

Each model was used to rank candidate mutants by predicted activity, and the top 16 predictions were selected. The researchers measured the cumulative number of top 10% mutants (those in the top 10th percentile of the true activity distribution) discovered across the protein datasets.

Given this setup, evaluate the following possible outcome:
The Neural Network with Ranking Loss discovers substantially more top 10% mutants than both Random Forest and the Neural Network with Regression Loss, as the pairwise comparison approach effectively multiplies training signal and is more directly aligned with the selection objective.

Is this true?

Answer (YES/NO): NO